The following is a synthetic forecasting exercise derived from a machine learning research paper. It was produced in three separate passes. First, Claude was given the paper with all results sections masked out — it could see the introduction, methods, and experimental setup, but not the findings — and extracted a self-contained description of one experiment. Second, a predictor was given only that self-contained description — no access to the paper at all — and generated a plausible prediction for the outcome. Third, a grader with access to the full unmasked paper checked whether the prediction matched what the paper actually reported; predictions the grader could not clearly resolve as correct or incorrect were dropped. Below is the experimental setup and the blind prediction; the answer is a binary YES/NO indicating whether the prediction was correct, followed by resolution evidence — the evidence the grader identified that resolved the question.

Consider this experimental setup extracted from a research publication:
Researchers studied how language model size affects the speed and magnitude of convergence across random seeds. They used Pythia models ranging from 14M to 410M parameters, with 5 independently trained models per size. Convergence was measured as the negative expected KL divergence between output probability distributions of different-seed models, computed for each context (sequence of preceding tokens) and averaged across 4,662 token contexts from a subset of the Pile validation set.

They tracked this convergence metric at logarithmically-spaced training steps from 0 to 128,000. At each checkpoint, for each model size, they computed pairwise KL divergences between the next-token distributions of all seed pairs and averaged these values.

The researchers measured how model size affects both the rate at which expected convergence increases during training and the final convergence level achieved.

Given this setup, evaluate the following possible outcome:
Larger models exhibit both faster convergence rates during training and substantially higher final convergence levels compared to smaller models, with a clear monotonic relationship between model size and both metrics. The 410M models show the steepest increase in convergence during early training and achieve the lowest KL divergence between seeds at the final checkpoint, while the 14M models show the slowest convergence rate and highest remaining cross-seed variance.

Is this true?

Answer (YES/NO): NO